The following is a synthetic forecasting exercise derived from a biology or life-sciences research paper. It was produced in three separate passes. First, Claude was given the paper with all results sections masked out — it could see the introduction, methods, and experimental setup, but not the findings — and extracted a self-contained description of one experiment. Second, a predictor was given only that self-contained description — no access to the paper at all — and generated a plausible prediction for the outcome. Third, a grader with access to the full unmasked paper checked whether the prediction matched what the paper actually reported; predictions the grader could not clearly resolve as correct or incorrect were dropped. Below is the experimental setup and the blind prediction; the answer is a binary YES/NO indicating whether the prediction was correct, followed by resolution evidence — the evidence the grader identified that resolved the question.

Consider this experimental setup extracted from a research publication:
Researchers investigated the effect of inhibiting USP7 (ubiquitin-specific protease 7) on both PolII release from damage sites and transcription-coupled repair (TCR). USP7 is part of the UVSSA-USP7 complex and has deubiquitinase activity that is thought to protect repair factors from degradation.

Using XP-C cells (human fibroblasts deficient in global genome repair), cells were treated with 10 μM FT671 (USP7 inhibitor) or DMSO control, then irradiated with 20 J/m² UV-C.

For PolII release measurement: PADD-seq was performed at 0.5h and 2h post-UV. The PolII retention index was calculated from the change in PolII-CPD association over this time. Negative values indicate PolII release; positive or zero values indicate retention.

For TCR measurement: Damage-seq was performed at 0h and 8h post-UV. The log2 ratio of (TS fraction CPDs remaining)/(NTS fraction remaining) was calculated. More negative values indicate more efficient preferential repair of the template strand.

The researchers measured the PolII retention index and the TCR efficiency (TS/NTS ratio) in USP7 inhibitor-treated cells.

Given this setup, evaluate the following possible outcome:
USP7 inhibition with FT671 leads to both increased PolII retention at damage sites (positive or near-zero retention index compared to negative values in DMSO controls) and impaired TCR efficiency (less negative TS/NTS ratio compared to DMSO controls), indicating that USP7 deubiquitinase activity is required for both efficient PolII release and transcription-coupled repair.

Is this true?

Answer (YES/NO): NO